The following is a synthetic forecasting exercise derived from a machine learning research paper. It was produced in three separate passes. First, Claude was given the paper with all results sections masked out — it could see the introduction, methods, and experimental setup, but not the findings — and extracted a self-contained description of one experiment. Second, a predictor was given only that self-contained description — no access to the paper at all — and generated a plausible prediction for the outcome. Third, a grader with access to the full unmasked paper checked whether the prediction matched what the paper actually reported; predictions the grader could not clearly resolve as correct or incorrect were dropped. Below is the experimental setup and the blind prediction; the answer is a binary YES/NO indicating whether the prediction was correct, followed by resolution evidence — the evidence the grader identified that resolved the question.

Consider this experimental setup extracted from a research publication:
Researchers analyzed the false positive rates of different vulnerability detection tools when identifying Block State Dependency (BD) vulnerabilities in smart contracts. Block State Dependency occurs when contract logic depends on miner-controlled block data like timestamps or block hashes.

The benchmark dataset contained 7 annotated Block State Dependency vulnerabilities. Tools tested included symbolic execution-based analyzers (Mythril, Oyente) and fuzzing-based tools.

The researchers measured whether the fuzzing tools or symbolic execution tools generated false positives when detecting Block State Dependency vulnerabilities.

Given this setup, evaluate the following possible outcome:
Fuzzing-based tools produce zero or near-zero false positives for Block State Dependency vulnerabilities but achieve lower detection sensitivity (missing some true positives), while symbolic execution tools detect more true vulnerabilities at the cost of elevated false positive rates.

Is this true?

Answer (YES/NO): NO